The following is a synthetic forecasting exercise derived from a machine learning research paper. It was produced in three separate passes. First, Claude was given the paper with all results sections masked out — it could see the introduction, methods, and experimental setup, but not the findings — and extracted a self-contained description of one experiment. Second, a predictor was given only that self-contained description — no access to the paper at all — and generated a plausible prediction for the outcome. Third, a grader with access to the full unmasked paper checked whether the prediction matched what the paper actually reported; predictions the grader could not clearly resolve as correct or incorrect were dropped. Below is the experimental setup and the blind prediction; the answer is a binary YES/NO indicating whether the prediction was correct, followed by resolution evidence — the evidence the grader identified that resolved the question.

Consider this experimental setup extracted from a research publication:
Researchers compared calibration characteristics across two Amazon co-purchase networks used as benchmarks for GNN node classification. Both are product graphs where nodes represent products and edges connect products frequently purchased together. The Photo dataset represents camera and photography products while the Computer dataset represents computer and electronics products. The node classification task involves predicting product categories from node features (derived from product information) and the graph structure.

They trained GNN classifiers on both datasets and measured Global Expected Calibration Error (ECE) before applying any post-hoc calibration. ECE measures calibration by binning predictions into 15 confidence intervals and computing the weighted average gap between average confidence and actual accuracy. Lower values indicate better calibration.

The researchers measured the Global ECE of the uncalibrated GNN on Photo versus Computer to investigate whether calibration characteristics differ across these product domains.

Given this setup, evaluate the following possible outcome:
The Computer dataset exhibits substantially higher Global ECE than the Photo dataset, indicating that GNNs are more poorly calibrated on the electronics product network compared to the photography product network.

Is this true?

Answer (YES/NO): YES